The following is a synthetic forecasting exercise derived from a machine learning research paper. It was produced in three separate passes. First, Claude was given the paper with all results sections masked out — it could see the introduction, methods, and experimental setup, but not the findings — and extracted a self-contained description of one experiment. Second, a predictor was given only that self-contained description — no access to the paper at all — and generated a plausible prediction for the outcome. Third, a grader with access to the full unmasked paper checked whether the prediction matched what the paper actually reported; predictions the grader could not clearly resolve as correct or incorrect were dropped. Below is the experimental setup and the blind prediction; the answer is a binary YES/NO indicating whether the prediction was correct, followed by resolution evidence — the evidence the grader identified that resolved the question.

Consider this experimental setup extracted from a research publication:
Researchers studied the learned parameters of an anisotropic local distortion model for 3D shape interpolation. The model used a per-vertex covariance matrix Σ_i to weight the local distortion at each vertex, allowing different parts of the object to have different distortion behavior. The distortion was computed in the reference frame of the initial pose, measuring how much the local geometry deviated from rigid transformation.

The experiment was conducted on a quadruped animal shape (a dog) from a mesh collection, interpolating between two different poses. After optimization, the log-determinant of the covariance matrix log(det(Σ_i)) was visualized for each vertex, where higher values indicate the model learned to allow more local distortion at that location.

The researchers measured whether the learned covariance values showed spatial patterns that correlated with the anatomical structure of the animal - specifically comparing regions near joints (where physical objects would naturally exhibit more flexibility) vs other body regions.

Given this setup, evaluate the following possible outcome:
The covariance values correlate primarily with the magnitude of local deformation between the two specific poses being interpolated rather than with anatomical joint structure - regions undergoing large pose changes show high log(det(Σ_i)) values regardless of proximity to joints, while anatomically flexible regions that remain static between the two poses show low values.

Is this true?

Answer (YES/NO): NO